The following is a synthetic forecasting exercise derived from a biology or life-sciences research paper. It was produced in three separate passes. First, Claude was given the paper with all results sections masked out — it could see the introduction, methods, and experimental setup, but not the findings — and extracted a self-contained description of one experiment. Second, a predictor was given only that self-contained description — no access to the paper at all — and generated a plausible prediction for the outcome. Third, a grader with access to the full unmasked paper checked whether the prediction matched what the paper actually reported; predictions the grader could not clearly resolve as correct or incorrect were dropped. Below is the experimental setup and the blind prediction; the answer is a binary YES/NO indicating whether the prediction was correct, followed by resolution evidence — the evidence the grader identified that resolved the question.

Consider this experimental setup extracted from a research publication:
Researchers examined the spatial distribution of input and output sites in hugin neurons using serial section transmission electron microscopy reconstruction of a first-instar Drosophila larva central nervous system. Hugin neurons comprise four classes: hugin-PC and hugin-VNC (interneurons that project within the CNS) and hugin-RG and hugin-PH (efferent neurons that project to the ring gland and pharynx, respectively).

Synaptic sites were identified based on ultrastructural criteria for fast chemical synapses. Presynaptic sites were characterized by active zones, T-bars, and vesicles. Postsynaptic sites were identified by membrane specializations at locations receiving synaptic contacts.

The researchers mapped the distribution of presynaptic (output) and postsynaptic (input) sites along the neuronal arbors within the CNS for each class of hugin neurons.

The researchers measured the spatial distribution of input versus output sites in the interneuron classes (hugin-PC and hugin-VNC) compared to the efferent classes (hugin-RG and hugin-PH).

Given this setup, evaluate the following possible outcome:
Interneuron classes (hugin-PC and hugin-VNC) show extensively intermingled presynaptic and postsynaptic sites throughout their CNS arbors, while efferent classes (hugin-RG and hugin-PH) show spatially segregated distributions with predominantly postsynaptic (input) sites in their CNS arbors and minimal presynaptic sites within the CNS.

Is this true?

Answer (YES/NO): YES